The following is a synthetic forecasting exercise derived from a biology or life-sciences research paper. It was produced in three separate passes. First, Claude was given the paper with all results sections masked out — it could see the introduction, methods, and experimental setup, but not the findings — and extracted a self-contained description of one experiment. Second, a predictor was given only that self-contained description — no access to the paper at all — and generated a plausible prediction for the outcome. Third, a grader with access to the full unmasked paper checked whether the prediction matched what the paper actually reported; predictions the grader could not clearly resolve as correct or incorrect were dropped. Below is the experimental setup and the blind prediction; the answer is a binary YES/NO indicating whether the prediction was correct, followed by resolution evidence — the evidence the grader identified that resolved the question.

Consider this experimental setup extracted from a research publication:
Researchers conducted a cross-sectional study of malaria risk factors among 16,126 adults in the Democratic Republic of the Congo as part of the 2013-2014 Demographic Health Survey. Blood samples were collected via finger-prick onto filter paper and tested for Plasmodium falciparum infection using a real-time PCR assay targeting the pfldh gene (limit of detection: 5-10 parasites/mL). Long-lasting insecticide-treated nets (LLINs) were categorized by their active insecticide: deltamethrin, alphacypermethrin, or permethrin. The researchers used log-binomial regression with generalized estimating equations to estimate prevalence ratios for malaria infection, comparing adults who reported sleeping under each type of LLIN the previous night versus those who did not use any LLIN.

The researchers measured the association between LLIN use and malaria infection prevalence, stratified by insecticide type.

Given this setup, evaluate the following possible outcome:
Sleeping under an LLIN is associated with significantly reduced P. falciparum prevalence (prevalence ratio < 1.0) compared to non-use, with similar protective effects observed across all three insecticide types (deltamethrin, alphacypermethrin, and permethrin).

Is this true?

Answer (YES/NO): NO